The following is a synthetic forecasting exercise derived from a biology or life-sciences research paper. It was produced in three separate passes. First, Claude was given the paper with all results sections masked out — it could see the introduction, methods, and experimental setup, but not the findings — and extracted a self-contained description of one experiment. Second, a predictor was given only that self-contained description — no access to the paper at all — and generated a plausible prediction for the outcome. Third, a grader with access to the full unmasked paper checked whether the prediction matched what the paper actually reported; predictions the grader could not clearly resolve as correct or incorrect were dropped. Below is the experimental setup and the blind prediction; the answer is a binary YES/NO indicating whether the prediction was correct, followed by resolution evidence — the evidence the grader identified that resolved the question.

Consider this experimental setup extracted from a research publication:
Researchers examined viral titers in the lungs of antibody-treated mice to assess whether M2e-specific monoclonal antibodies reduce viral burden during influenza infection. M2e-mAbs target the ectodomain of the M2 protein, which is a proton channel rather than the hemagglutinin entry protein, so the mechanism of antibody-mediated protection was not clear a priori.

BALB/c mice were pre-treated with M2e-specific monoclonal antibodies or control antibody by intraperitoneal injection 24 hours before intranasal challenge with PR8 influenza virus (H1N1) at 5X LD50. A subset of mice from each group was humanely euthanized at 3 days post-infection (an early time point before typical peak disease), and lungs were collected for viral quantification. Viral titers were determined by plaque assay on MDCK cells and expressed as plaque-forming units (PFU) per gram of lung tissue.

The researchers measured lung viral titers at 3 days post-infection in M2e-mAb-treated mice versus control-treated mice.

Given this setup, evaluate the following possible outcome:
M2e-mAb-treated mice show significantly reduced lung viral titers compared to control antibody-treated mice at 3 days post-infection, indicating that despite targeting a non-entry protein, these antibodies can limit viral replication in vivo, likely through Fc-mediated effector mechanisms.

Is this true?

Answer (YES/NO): NO